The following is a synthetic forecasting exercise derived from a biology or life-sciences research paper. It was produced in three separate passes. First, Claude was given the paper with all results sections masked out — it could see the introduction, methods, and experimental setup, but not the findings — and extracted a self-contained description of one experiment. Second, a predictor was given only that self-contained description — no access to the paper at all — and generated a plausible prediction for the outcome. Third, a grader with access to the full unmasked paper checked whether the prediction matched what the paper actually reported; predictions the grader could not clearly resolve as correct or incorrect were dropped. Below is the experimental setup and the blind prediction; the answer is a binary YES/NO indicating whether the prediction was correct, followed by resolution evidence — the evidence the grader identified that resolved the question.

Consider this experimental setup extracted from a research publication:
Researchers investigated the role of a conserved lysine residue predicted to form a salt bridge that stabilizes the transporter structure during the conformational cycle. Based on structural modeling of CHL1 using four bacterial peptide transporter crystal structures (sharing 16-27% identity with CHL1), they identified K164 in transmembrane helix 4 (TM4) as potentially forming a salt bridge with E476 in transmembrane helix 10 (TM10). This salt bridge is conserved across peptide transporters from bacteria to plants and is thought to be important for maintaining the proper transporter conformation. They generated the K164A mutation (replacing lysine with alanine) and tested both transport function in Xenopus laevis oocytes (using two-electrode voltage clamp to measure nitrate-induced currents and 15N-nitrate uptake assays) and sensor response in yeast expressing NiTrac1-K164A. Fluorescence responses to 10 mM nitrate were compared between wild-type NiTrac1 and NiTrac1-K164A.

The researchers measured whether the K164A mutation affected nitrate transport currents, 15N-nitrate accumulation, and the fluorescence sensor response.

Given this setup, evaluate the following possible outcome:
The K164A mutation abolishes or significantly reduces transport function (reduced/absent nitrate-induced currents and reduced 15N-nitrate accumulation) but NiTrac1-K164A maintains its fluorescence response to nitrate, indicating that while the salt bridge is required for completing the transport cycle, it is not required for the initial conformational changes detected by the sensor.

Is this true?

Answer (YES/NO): NO